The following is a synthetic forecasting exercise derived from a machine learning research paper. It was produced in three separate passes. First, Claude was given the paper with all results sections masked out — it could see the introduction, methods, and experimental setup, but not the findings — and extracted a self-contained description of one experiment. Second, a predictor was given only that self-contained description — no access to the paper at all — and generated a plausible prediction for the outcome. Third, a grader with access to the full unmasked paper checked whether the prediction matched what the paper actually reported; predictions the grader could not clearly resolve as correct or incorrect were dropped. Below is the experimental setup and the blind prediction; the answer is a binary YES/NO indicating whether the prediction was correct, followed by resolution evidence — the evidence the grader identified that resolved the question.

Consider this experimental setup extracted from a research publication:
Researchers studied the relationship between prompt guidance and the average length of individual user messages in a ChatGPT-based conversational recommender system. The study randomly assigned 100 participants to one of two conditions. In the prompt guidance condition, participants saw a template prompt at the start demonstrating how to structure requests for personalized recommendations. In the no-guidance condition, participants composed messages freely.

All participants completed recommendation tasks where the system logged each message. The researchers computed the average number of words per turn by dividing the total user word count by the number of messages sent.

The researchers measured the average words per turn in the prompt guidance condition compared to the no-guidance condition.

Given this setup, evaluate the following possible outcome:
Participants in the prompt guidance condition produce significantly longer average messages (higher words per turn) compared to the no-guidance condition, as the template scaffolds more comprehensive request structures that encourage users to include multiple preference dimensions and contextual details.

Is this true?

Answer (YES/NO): NO